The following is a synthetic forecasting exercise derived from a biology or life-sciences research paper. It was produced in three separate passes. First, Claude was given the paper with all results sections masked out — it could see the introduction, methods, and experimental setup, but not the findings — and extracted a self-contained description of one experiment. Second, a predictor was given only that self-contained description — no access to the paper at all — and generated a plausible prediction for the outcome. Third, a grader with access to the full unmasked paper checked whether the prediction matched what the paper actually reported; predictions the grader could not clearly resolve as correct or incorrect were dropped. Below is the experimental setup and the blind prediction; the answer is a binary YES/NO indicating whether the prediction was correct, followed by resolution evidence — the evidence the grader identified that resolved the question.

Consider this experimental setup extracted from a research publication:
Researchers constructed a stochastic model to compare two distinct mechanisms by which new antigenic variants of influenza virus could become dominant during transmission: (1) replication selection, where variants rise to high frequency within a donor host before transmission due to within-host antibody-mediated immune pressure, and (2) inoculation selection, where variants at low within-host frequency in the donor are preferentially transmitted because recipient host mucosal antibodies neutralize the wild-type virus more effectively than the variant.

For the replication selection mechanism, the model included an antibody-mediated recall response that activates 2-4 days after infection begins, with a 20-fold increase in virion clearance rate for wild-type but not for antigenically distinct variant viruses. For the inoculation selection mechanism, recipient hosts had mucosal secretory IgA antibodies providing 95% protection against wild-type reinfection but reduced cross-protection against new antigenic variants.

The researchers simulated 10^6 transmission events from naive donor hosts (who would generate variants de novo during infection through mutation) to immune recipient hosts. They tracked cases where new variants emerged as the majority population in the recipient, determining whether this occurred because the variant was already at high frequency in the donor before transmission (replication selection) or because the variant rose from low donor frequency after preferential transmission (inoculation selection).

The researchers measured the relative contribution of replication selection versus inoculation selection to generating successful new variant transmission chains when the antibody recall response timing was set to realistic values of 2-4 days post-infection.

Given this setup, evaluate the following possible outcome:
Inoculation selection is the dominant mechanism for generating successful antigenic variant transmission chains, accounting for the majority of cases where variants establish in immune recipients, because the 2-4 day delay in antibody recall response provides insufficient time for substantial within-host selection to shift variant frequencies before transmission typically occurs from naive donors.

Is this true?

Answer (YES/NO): YES